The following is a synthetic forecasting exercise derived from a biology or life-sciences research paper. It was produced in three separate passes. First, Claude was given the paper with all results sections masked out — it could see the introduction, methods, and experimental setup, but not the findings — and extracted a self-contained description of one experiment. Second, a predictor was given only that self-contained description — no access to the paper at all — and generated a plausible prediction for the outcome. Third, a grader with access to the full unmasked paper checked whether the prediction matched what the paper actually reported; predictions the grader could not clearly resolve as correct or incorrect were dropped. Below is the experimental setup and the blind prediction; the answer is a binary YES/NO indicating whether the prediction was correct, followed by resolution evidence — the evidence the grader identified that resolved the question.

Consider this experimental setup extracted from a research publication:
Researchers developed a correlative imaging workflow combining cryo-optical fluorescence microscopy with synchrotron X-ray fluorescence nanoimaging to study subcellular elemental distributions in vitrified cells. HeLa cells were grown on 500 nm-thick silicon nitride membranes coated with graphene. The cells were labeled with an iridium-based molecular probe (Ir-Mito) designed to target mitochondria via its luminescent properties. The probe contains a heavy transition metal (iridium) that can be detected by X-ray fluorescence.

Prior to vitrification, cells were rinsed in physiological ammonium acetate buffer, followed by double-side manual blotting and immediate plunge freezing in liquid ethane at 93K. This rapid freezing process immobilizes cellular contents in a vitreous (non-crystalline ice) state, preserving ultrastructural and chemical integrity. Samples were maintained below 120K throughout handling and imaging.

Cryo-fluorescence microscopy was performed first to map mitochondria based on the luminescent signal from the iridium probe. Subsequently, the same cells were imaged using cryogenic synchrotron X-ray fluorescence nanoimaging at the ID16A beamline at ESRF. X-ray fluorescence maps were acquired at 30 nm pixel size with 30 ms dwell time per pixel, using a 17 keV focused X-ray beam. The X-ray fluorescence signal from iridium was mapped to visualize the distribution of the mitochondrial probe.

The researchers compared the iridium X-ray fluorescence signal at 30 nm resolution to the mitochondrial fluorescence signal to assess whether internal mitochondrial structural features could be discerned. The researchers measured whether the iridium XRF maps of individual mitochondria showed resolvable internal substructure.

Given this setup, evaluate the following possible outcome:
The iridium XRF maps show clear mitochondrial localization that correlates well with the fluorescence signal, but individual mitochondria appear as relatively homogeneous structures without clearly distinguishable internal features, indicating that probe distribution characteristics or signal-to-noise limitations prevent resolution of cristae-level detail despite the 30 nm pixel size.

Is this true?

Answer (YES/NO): NO